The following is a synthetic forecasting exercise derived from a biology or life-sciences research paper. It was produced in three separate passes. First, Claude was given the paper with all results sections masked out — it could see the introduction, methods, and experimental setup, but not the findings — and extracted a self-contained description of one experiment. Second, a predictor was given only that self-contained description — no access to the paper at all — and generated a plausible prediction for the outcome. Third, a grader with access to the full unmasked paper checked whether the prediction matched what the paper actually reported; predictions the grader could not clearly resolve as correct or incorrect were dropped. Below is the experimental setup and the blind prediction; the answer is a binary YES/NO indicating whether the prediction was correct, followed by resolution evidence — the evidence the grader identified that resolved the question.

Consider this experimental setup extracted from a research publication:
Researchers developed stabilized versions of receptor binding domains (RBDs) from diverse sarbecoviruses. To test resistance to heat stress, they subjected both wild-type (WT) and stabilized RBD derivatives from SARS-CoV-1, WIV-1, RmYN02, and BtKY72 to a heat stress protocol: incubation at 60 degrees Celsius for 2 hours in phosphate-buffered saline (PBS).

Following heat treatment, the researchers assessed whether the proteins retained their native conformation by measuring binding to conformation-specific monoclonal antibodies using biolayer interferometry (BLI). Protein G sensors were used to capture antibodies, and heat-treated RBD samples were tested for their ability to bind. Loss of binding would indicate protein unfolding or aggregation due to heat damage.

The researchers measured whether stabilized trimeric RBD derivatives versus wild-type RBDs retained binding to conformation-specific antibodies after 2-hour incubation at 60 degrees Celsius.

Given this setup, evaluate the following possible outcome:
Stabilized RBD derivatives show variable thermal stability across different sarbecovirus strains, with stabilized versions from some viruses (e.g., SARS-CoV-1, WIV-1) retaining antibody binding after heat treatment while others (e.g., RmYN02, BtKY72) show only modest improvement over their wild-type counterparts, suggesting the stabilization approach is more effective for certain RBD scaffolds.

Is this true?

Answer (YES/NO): NO